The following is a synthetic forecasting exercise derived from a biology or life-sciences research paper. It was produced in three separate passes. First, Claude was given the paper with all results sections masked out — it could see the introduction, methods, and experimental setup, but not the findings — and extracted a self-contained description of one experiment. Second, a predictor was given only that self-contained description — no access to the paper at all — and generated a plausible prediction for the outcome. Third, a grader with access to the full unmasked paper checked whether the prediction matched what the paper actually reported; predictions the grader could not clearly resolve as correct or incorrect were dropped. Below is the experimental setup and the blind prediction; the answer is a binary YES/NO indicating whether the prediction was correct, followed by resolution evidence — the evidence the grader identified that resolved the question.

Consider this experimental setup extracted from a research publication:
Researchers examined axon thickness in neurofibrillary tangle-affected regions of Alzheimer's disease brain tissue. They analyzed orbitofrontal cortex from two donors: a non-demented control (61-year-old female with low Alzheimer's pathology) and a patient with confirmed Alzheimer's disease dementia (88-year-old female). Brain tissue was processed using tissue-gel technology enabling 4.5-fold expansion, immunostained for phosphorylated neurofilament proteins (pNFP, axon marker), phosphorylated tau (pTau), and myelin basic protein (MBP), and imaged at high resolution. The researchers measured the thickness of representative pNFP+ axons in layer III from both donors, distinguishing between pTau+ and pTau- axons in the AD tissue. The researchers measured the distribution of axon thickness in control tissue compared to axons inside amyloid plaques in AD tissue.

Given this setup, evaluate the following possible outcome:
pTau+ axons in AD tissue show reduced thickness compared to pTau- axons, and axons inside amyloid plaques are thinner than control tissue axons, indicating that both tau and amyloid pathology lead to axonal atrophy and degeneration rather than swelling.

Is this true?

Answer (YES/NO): NO